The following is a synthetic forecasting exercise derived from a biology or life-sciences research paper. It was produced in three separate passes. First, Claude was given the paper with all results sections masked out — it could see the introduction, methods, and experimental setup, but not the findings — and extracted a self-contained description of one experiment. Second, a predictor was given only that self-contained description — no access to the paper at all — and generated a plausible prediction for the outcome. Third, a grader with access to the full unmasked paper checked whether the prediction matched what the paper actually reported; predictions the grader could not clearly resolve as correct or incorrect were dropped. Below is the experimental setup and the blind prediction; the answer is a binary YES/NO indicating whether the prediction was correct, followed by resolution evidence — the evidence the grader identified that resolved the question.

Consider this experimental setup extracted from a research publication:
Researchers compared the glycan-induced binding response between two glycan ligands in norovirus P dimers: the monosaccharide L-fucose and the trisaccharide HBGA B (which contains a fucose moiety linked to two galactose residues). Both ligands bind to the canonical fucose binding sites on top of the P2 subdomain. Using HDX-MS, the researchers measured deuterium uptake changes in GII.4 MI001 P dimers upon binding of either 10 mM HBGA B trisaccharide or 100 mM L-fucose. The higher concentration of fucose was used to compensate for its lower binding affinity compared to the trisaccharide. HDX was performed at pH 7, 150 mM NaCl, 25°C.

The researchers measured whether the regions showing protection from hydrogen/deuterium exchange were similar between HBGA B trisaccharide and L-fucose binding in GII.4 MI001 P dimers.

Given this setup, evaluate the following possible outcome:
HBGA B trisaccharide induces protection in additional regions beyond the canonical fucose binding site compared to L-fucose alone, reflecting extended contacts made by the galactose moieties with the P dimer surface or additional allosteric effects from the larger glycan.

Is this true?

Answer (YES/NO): YES